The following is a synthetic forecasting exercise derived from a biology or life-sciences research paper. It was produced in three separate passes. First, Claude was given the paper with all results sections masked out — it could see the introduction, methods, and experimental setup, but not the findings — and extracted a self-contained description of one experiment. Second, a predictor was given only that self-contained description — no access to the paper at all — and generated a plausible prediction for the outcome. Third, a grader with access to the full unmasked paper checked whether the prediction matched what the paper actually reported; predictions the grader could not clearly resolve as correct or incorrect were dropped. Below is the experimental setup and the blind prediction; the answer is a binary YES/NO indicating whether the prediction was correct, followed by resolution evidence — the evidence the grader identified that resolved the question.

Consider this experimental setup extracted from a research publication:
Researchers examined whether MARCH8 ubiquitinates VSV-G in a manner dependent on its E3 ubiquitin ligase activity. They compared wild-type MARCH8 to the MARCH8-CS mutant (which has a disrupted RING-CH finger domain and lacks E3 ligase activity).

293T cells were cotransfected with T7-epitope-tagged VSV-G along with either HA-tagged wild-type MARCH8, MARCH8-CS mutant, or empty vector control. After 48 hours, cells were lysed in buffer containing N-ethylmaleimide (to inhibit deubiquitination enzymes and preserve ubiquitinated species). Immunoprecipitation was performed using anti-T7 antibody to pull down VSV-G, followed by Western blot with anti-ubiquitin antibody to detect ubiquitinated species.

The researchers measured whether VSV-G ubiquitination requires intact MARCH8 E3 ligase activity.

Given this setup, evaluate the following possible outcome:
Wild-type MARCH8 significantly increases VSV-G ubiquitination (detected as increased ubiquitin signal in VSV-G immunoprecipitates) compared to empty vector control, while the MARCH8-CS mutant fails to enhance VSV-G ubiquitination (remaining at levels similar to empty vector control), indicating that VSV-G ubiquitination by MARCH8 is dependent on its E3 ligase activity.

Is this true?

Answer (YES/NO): YES